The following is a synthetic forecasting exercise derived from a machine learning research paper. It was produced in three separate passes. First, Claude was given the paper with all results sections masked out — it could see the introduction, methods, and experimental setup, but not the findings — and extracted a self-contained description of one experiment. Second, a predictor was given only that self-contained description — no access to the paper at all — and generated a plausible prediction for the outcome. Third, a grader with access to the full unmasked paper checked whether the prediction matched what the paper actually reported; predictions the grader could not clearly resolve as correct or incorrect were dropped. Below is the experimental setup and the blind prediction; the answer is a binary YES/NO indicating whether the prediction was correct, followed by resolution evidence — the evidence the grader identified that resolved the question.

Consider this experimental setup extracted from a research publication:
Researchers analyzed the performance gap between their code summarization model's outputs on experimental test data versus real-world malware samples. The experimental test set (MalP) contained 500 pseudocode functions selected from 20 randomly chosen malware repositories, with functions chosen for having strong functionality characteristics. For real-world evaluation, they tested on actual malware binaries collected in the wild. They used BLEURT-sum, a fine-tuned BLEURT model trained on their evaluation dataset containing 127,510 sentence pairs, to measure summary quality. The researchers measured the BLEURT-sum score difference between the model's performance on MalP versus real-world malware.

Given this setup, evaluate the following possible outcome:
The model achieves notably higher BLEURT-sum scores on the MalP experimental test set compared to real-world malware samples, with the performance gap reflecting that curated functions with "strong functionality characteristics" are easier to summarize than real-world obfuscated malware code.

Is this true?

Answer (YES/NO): NO